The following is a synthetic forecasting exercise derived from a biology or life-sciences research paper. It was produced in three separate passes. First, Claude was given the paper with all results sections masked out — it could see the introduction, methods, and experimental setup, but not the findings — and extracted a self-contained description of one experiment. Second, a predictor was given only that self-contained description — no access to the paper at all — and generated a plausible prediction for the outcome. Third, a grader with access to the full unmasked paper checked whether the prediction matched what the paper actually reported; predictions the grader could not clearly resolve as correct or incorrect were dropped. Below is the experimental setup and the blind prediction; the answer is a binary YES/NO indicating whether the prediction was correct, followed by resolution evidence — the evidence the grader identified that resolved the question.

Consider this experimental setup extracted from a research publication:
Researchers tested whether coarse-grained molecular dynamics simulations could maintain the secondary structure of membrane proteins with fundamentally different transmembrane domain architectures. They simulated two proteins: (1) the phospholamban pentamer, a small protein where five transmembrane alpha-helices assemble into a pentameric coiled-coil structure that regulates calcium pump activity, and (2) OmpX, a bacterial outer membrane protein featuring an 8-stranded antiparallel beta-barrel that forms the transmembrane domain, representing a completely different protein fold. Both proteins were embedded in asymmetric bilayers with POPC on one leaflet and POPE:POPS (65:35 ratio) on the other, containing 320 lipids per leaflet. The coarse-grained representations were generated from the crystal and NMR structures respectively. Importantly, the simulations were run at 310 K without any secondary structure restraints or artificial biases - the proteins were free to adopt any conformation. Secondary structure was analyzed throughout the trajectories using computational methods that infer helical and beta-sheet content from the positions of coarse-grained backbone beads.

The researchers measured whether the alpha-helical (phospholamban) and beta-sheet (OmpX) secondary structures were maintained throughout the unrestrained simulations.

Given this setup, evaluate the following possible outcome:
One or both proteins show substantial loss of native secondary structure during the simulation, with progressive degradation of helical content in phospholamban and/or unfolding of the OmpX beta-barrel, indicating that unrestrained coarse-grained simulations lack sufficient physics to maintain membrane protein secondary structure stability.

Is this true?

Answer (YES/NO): NO